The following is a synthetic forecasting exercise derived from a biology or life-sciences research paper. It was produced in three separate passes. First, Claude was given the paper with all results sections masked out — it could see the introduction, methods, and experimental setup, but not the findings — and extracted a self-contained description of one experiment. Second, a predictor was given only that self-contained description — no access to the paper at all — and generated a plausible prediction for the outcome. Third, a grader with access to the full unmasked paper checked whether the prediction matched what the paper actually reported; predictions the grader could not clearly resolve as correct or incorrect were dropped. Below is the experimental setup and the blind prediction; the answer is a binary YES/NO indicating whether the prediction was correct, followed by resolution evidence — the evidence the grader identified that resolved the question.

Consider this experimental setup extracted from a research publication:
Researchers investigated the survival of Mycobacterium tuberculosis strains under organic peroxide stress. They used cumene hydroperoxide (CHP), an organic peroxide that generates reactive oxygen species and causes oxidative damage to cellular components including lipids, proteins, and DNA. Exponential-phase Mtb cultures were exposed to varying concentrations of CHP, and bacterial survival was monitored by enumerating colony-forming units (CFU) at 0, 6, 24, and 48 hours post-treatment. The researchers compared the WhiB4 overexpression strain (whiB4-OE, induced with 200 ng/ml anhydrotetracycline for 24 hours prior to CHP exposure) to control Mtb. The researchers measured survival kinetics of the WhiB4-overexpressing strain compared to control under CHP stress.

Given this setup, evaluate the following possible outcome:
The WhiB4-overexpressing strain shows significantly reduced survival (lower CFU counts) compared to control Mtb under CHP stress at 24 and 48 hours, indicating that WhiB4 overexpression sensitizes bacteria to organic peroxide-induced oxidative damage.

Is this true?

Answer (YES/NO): YES